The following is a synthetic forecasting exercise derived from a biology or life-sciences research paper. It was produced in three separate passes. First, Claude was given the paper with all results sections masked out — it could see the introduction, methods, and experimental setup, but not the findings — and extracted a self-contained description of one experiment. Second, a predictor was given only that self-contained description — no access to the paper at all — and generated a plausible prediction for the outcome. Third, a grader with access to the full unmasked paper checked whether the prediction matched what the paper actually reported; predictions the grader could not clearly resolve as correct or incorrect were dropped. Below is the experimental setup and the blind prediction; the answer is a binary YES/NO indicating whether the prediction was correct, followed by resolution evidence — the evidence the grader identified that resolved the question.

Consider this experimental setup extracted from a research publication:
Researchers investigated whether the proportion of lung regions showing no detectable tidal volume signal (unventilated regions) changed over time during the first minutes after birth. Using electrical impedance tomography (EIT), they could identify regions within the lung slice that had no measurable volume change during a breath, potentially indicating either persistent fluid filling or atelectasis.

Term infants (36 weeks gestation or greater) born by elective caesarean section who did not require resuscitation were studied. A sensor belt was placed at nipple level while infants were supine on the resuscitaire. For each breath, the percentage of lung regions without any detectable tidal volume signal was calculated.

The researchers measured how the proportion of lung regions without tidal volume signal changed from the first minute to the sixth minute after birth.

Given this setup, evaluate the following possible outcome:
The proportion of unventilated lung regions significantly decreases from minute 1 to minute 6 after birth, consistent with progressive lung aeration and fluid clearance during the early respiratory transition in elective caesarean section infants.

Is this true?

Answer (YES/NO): NO